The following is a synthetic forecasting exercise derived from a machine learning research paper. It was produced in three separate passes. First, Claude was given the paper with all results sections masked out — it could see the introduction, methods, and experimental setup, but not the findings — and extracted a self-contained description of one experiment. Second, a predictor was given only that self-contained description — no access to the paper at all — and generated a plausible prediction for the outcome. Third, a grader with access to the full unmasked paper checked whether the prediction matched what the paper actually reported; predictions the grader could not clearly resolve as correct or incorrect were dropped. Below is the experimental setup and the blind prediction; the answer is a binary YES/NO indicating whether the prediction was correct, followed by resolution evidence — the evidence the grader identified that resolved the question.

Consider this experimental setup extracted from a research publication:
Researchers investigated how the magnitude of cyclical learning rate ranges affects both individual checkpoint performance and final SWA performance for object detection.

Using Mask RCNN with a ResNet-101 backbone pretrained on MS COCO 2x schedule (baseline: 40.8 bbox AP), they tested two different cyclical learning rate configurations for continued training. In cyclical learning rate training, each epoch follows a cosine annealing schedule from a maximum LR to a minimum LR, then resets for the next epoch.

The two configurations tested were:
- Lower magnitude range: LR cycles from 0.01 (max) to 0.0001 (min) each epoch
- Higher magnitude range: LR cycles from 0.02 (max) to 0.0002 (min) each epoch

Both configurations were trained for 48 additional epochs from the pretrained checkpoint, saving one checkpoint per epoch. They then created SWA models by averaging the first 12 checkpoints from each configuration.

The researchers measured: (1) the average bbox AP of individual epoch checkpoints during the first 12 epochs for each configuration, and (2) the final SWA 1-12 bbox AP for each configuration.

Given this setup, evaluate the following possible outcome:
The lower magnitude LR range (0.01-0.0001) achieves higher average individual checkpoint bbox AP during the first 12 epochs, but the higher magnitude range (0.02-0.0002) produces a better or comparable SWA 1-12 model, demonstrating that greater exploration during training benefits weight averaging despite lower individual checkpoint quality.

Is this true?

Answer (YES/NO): YES